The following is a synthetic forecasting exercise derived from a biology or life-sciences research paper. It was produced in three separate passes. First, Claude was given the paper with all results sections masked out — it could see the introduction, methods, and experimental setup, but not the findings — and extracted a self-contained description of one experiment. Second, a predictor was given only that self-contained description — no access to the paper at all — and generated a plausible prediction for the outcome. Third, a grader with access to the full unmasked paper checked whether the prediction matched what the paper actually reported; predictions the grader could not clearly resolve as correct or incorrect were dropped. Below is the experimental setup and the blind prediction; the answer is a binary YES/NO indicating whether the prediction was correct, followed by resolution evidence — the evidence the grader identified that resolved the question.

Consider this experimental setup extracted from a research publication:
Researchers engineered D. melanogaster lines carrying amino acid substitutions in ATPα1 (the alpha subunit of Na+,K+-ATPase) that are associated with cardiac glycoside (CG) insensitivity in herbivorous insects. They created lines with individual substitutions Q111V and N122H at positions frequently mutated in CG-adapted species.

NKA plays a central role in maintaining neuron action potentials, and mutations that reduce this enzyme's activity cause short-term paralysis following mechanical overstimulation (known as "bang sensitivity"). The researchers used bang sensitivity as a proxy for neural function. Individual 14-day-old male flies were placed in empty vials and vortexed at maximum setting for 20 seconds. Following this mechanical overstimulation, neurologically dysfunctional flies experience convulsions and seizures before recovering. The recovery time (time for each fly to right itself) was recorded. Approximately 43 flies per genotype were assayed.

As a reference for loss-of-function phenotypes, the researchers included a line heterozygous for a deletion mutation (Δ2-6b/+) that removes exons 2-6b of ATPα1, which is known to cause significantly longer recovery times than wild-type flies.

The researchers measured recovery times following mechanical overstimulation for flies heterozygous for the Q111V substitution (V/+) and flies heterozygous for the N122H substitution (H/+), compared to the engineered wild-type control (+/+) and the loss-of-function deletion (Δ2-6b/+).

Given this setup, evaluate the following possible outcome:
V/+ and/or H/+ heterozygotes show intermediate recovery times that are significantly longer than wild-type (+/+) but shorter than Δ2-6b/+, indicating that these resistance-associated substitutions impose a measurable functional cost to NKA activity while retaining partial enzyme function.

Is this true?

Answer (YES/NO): NO